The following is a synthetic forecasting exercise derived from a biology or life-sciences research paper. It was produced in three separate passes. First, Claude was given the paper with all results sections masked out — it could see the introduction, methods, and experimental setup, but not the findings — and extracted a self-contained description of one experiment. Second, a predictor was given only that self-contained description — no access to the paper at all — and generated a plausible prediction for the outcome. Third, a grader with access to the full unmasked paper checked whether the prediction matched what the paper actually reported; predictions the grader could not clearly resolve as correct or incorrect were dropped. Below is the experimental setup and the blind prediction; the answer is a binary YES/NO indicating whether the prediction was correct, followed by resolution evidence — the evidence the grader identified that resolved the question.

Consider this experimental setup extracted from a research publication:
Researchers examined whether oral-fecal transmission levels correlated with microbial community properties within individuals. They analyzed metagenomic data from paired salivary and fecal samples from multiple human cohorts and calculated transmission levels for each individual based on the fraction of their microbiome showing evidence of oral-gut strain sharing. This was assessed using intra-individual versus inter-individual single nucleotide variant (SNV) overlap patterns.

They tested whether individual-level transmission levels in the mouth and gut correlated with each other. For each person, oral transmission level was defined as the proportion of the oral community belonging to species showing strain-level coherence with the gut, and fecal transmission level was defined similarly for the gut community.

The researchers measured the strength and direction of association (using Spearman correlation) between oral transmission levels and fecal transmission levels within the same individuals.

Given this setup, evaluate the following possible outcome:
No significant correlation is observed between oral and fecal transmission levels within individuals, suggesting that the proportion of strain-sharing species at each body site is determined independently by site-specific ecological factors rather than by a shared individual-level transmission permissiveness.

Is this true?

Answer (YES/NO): NO